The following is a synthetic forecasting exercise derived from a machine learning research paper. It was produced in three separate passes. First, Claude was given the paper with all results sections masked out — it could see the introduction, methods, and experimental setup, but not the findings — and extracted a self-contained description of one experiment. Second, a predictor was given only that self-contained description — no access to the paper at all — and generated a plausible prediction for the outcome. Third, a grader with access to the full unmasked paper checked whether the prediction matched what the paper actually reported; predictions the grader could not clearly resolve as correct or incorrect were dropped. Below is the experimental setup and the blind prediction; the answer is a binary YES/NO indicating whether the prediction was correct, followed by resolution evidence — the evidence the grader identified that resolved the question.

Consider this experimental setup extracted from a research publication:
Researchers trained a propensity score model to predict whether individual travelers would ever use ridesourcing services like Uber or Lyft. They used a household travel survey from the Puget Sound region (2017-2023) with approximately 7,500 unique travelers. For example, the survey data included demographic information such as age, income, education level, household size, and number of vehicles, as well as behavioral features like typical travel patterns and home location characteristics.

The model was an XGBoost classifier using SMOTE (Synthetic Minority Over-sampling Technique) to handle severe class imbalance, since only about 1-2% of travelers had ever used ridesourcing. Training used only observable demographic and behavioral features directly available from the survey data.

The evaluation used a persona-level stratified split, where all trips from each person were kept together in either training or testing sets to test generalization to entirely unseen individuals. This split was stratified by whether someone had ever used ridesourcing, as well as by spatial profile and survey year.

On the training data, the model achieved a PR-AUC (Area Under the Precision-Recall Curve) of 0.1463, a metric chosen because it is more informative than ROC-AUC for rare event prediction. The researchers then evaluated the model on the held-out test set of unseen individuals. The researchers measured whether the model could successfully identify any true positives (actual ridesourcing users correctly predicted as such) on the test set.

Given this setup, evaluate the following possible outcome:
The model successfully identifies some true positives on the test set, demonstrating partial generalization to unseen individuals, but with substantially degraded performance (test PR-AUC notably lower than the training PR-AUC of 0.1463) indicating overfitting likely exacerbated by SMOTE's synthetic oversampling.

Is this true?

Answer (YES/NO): NO